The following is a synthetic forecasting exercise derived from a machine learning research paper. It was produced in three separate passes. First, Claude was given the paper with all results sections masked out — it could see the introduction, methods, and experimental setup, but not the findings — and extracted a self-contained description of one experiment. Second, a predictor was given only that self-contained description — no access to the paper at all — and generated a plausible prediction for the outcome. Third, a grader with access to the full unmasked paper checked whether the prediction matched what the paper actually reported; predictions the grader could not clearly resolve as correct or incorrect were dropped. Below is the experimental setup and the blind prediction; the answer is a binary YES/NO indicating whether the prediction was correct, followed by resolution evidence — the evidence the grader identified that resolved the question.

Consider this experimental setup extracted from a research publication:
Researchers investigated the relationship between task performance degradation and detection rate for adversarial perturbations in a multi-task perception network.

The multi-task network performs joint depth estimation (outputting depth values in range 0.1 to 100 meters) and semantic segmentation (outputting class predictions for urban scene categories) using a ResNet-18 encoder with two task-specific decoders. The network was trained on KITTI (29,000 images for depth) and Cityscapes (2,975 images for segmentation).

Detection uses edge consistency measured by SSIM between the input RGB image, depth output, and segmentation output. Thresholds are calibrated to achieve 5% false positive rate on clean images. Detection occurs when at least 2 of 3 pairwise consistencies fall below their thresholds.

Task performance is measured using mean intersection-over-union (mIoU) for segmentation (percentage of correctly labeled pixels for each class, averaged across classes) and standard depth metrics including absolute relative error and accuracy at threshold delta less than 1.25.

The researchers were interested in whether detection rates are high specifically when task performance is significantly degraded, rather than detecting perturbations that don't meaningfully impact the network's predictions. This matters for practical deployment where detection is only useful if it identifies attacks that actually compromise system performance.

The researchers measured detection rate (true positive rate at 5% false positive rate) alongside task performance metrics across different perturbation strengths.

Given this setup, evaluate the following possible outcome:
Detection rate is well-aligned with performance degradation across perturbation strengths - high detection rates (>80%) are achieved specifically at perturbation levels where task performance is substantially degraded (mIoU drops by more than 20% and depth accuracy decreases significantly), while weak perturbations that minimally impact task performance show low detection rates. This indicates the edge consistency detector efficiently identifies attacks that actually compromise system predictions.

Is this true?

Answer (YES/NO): NO